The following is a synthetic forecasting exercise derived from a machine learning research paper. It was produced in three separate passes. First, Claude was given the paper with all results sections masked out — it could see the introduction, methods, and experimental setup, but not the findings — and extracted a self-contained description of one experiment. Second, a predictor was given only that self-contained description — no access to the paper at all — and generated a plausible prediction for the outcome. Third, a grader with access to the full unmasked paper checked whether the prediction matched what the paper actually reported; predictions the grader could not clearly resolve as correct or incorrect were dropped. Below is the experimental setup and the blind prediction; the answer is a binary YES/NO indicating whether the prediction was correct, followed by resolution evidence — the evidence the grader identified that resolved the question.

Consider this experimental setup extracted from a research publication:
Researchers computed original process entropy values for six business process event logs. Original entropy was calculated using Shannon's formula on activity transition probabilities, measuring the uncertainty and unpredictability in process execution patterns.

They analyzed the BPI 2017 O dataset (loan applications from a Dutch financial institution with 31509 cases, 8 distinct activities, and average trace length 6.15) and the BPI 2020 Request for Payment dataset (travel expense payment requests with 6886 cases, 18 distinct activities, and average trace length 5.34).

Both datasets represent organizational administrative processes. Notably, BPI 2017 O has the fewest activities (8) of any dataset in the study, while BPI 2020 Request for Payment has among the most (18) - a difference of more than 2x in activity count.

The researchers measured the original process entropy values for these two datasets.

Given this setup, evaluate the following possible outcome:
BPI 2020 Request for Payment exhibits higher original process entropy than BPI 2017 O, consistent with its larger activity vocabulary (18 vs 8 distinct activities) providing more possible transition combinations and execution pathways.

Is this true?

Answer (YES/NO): NO